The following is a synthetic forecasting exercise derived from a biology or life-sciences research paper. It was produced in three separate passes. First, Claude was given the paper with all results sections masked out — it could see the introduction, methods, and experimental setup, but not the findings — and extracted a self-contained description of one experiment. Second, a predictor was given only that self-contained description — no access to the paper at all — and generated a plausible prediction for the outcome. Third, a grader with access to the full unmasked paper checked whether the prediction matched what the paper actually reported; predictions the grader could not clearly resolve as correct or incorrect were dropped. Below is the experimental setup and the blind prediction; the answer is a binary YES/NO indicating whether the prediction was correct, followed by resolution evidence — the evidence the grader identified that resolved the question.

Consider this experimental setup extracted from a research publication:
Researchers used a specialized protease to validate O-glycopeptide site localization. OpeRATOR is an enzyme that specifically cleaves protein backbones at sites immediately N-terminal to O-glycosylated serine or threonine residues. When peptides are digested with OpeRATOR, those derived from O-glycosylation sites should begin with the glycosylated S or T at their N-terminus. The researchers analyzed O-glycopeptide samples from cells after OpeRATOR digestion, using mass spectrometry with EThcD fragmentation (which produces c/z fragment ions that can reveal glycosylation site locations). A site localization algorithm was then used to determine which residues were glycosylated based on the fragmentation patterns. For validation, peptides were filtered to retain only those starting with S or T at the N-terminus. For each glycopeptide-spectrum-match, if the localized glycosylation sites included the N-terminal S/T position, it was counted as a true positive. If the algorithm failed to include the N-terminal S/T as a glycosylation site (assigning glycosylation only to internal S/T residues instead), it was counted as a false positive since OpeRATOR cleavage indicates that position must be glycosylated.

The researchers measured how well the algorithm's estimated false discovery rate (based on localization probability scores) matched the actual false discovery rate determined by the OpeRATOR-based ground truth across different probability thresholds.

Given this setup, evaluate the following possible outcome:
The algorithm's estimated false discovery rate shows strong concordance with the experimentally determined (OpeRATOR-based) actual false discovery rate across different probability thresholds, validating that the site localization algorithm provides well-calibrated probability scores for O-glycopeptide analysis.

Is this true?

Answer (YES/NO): NO